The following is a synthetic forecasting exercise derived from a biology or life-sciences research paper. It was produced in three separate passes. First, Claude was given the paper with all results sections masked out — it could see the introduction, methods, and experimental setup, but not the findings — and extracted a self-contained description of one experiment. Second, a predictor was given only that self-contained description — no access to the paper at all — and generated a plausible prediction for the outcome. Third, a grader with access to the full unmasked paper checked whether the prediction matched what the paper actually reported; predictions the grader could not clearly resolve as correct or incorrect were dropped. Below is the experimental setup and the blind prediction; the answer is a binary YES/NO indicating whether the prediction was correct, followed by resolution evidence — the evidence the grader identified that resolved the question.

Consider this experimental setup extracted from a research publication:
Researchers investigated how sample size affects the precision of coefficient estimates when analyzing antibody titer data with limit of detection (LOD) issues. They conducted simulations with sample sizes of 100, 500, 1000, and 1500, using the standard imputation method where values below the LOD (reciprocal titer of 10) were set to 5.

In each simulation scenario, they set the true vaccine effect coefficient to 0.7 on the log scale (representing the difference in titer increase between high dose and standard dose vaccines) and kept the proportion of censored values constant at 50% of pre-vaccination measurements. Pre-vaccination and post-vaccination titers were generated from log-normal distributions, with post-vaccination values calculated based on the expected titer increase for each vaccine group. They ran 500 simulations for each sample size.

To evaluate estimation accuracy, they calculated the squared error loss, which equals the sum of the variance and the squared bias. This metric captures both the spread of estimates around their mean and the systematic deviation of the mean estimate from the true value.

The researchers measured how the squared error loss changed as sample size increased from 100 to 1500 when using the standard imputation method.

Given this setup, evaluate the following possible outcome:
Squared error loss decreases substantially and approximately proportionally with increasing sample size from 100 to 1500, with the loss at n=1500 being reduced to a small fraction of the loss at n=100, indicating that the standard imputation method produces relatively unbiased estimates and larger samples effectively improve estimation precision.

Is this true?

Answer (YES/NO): NO